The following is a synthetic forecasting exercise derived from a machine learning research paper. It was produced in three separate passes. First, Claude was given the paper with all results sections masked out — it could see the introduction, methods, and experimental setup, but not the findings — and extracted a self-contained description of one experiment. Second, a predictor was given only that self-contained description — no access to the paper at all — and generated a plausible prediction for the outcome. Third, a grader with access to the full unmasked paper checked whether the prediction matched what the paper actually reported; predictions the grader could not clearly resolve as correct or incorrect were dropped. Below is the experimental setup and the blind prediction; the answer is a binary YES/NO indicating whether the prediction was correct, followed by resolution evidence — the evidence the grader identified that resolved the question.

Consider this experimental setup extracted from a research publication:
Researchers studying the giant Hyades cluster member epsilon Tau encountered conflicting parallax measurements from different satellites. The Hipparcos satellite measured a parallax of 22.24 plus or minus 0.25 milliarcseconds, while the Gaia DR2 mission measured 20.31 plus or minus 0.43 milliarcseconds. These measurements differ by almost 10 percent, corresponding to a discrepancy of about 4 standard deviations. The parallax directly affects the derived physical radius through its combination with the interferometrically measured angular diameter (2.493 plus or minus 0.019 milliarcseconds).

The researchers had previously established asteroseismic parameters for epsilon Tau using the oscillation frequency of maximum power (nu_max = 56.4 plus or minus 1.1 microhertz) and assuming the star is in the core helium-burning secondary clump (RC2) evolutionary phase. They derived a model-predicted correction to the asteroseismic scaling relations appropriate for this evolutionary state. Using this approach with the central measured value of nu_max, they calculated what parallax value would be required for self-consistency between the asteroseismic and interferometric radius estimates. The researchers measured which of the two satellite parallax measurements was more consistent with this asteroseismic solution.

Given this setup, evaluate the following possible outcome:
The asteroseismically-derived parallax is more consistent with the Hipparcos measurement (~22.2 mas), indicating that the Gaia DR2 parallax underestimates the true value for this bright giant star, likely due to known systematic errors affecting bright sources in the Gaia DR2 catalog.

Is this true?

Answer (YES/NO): YES